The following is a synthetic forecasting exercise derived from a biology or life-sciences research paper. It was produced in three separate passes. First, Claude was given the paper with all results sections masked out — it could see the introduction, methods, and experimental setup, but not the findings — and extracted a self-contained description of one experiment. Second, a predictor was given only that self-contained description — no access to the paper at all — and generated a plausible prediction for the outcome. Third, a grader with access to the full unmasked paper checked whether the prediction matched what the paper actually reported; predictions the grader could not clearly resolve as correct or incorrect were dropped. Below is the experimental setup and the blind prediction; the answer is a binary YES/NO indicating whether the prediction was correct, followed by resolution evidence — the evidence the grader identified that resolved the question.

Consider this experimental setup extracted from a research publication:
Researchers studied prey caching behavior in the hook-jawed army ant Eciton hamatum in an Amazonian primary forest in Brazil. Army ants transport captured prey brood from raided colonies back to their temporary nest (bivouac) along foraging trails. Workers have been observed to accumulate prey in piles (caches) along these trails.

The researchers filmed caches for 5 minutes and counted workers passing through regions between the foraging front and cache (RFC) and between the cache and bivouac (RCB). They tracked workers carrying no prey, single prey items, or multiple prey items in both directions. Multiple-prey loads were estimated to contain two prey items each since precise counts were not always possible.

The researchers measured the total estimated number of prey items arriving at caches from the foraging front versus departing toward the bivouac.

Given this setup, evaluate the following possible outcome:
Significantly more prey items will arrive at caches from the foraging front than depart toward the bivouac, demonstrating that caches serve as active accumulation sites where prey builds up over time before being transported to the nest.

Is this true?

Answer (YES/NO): YES